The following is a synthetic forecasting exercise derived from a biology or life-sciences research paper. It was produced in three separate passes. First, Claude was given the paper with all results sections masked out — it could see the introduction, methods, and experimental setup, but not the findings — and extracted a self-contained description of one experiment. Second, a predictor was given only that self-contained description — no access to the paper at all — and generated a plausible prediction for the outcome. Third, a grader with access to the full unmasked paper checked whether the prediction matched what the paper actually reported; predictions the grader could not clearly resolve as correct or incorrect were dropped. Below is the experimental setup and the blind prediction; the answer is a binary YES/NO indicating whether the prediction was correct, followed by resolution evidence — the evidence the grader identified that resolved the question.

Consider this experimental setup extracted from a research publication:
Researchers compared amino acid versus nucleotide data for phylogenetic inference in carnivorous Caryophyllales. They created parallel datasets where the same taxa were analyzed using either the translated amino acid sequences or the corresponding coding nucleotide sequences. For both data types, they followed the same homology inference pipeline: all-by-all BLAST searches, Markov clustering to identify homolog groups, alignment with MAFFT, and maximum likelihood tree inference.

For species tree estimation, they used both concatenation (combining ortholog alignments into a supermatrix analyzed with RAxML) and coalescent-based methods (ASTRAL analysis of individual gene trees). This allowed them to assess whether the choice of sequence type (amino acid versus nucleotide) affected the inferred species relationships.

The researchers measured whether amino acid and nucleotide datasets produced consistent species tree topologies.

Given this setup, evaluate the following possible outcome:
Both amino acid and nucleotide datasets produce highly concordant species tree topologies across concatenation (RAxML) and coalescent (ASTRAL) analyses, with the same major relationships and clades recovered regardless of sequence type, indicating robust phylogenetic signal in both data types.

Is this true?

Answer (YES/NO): NO